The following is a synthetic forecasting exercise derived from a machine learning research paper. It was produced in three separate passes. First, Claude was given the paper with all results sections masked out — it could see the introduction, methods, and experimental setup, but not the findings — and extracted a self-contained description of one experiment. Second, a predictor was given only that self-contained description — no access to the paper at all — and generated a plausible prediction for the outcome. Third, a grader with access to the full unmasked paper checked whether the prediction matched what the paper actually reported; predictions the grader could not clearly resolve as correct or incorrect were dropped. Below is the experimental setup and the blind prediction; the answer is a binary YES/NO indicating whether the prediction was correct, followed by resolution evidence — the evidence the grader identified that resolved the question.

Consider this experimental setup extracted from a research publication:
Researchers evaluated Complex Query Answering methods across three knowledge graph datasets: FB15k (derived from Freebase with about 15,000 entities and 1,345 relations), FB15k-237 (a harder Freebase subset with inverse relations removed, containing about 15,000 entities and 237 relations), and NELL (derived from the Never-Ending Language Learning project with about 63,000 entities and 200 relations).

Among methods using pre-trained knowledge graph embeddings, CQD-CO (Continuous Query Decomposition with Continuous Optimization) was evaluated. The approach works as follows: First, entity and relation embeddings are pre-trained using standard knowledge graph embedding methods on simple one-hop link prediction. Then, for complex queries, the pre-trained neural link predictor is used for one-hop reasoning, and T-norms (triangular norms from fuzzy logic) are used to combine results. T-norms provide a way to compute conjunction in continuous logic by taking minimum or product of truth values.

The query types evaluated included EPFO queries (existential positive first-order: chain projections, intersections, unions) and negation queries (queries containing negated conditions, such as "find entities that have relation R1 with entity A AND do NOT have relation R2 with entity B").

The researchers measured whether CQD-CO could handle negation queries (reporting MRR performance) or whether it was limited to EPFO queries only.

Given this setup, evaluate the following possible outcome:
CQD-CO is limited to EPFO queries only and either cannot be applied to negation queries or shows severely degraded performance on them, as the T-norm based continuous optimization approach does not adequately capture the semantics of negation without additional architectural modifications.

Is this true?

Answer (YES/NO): YES